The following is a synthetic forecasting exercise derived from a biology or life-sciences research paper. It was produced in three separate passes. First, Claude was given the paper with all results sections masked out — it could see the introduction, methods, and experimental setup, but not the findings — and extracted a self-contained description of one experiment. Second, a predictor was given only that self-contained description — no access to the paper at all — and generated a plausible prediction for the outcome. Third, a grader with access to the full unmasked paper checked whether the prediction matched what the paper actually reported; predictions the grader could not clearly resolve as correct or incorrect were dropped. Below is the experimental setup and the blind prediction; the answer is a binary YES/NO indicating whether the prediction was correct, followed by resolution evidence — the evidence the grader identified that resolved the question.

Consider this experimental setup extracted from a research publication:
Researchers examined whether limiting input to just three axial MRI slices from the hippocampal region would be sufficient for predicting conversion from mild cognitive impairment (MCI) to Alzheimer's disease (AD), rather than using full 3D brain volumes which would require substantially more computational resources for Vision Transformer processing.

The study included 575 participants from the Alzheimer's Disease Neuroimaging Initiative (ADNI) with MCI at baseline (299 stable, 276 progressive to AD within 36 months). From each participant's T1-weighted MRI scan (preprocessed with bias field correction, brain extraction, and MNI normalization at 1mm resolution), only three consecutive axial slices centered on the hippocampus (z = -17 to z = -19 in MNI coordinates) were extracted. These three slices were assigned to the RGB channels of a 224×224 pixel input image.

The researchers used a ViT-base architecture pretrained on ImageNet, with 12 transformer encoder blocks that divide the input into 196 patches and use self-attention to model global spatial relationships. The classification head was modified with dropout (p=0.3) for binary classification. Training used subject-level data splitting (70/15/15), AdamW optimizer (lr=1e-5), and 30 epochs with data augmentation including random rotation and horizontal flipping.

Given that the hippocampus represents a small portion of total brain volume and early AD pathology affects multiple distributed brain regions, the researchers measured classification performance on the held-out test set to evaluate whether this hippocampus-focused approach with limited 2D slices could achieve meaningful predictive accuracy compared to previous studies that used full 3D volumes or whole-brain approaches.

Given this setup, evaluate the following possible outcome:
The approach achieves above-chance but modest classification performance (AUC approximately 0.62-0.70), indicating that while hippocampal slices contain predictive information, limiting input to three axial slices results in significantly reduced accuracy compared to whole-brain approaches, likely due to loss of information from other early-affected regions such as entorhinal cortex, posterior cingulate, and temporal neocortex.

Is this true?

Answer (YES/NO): NO